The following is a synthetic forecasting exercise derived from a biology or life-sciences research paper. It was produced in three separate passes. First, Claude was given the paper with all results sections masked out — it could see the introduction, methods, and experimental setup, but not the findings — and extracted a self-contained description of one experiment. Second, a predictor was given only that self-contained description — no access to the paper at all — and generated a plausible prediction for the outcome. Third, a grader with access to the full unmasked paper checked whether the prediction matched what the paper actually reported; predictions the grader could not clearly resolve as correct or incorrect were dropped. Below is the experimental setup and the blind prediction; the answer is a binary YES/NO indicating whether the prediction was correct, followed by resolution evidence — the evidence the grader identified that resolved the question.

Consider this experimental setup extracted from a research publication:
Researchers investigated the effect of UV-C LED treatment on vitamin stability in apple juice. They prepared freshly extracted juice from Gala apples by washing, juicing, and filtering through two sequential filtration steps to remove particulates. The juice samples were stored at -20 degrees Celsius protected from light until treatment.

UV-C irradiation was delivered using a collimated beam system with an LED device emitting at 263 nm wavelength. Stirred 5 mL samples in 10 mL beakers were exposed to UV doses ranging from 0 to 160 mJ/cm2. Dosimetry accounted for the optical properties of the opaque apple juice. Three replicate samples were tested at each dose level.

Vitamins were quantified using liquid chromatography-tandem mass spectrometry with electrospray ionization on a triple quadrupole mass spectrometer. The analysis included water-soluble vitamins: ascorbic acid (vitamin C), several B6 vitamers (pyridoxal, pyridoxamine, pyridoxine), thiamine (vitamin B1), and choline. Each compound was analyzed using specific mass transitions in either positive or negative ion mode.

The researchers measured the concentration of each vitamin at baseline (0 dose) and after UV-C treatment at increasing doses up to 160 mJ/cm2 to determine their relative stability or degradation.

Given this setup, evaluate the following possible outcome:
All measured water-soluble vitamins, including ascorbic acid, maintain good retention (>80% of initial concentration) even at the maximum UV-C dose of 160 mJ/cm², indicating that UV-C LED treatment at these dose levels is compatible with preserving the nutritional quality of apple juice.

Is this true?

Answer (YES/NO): NO